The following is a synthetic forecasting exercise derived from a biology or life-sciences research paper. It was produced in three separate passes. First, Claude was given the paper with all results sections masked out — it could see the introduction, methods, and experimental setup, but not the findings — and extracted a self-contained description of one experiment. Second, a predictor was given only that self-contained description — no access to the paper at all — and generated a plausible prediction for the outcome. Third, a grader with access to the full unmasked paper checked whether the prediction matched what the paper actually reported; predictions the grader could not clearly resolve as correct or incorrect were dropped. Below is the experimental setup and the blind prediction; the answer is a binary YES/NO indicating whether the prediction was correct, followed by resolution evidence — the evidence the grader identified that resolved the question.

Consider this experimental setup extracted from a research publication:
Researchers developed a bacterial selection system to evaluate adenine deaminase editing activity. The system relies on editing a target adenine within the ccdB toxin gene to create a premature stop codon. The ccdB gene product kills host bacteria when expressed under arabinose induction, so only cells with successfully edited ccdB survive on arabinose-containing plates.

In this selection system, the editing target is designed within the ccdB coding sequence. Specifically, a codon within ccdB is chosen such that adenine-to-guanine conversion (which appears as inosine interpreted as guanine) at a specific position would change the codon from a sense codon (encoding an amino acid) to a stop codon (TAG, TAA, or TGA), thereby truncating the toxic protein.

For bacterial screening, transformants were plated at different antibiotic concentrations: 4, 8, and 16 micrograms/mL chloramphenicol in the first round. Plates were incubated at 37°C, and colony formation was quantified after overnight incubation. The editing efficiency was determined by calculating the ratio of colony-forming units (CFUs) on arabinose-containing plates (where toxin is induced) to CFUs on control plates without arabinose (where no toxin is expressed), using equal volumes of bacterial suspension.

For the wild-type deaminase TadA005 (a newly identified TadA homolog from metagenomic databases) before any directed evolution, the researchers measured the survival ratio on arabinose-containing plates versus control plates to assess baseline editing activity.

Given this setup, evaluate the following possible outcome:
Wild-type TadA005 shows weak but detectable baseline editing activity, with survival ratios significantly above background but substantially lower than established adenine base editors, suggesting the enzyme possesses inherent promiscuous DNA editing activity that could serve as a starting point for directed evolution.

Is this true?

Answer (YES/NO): YES